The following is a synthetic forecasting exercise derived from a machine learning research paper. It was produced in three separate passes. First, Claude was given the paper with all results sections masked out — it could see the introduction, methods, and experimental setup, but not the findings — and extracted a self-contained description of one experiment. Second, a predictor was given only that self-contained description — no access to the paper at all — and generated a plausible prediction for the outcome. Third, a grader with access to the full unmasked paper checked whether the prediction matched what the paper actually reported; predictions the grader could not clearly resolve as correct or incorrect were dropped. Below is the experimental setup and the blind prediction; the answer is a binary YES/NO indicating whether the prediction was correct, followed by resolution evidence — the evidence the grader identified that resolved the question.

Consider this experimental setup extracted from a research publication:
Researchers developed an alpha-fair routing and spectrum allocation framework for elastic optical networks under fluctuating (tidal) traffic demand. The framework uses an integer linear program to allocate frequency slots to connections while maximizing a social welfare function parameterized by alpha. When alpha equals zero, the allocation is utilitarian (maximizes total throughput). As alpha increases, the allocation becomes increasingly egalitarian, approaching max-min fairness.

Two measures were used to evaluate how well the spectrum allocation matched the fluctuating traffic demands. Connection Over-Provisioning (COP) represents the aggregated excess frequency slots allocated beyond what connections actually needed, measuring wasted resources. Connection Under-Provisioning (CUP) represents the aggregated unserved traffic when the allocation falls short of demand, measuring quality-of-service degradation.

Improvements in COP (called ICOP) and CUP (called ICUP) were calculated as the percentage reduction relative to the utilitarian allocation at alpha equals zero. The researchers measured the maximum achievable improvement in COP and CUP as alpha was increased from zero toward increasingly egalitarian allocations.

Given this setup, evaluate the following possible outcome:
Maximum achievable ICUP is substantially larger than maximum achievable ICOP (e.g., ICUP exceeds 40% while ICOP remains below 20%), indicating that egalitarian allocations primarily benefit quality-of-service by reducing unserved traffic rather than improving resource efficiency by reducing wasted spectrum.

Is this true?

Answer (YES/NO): NO